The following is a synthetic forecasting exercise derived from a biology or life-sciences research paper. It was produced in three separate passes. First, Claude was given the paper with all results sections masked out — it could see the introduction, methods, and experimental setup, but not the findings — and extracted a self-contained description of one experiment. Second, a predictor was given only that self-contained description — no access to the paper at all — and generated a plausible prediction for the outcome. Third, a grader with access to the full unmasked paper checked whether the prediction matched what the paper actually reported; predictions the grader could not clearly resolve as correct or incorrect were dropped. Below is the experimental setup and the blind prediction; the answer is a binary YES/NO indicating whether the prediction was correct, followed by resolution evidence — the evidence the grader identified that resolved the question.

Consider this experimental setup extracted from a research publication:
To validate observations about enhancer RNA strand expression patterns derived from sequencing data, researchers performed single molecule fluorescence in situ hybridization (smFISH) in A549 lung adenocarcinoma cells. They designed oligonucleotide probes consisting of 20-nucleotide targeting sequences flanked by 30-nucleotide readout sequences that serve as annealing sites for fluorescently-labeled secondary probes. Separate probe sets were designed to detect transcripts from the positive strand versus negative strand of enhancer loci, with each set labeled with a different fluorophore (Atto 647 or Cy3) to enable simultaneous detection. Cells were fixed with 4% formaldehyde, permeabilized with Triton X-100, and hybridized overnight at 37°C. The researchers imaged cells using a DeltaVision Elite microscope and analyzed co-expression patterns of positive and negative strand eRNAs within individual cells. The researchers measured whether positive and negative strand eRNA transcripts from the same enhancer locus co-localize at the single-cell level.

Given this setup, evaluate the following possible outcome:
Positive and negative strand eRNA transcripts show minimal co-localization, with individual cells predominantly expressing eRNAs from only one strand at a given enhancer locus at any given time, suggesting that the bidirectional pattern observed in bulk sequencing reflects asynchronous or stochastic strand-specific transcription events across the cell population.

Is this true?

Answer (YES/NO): YES